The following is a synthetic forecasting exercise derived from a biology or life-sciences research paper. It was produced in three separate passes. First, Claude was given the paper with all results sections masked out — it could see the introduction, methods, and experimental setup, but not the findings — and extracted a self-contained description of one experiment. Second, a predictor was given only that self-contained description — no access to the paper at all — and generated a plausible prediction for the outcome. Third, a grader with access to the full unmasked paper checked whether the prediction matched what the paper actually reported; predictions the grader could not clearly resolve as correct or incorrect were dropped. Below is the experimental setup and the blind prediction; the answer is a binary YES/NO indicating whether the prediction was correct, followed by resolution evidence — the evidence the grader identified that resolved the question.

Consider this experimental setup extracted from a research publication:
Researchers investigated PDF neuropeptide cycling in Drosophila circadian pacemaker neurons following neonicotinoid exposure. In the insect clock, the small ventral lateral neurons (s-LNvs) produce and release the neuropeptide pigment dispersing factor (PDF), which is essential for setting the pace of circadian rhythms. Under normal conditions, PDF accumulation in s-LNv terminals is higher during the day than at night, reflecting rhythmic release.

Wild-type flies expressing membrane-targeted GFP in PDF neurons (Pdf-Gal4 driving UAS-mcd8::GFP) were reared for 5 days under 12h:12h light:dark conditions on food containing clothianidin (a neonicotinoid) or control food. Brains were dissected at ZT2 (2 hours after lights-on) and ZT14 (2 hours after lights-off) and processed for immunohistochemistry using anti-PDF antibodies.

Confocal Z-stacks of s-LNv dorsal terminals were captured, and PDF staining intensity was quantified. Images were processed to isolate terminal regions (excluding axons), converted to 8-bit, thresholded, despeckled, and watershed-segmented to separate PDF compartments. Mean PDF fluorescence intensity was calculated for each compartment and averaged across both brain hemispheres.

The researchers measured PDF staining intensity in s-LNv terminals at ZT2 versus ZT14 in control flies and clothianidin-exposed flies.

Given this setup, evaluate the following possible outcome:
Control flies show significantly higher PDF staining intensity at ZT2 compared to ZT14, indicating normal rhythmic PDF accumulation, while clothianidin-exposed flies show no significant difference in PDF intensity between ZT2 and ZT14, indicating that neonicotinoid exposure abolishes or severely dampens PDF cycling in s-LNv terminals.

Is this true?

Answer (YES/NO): YES